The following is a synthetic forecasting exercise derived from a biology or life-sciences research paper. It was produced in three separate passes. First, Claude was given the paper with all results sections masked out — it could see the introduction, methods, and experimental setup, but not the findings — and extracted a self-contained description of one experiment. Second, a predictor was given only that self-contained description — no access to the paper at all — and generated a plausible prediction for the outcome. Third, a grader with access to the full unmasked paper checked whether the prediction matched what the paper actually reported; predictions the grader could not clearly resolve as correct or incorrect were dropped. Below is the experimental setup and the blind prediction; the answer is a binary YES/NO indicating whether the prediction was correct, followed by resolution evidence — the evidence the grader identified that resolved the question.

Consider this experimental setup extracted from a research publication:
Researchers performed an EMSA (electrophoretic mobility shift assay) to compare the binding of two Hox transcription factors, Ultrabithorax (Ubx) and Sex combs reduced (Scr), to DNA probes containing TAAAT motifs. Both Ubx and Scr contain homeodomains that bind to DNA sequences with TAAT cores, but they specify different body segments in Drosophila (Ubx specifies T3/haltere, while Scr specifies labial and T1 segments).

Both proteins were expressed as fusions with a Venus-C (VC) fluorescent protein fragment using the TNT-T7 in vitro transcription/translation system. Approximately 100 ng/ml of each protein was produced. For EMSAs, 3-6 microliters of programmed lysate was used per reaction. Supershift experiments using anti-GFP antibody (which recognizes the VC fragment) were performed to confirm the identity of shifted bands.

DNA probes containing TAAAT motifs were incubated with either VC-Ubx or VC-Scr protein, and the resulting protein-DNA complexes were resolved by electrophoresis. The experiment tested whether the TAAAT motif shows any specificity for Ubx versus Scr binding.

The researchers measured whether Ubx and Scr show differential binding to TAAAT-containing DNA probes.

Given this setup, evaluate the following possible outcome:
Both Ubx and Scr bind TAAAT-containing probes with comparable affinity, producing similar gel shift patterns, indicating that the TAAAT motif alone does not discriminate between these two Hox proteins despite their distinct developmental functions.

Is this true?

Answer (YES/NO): NO